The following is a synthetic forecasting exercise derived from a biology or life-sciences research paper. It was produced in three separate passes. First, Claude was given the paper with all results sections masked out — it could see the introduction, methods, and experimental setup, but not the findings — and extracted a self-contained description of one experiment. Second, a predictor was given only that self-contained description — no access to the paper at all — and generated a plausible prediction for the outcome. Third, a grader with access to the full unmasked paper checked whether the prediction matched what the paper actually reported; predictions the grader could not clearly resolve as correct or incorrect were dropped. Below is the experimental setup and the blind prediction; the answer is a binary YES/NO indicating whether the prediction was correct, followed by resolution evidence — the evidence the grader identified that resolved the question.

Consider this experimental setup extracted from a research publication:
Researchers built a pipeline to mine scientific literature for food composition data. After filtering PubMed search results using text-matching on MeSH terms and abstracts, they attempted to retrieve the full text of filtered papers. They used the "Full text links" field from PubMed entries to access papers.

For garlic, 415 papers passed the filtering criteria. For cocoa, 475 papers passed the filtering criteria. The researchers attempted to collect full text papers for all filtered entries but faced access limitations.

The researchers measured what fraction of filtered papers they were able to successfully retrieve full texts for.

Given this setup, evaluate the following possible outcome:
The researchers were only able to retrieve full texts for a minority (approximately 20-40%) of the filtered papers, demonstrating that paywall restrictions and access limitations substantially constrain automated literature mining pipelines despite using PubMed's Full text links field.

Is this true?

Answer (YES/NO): NO